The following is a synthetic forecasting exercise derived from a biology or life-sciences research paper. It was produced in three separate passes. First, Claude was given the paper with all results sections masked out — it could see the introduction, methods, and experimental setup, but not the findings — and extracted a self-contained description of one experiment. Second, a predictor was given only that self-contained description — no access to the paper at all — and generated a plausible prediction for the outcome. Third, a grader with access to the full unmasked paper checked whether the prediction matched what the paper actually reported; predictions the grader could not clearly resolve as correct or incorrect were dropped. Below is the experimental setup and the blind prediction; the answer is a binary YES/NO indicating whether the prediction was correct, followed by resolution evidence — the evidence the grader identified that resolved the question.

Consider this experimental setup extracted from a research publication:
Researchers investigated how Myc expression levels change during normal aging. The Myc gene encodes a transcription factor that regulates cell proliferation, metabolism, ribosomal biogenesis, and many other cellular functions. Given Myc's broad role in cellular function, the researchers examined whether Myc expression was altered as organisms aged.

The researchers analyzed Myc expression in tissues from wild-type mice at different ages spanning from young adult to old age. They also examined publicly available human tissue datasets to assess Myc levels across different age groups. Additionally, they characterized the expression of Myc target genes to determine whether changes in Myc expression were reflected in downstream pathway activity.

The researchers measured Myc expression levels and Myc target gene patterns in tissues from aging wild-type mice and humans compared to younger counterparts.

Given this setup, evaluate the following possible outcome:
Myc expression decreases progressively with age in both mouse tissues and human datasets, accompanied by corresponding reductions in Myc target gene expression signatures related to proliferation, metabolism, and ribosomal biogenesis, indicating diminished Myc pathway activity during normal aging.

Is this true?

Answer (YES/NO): YES